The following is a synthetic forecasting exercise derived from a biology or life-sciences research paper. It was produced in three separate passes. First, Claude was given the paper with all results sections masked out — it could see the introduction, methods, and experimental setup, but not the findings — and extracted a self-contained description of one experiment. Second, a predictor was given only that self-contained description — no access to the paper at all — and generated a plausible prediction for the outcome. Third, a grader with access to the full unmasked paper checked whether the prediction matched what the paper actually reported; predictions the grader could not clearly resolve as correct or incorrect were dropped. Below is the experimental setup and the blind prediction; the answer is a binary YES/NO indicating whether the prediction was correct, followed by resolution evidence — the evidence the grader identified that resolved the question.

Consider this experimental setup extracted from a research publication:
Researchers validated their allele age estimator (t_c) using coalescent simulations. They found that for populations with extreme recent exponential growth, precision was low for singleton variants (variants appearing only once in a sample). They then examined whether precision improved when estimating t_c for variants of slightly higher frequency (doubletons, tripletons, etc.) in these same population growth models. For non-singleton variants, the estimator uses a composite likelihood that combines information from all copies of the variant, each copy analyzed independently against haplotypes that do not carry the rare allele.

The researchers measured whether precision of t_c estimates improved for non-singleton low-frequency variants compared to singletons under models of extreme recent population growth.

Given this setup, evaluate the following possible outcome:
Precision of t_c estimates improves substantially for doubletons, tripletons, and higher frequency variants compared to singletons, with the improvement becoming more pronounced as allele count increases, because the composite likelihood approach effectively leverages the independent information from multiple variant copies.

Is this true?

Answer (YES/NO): NO